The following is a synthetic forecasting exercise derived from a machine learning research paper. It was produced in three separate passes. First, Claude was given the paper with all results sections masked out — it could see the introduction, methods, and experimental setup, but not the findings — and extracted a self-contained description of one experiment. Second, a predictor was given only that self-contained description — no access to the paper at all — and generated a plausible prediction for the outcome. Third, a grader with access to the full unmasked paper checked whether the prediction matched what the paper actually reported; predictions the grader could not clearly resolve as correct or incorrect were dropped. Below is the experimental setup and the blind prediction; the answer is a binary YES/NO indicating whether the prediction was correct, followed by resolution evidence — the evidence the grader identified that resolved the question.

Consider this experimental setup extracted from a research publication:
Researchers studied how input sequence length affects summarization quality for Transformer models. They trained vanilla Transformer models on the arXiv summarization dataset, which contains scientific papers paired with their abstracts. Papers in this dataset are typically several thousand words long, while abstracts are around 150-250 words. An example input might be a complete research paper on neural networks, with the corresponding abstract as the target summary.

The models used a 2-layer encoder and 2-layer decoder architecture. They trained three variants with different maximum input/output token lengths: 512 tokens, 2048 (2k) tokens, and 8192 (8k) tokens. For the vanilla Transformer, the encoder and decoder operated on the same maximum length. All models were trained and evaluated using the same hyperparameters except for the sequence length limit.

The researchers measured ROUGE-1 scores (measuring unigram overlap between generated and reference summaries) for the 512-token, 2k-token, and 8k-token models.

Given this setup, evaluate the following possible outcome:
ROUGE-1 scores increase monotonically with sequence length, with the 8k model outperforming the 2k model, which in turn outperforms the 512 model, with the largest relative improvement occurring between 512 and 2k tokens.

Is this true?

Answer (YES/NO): YES